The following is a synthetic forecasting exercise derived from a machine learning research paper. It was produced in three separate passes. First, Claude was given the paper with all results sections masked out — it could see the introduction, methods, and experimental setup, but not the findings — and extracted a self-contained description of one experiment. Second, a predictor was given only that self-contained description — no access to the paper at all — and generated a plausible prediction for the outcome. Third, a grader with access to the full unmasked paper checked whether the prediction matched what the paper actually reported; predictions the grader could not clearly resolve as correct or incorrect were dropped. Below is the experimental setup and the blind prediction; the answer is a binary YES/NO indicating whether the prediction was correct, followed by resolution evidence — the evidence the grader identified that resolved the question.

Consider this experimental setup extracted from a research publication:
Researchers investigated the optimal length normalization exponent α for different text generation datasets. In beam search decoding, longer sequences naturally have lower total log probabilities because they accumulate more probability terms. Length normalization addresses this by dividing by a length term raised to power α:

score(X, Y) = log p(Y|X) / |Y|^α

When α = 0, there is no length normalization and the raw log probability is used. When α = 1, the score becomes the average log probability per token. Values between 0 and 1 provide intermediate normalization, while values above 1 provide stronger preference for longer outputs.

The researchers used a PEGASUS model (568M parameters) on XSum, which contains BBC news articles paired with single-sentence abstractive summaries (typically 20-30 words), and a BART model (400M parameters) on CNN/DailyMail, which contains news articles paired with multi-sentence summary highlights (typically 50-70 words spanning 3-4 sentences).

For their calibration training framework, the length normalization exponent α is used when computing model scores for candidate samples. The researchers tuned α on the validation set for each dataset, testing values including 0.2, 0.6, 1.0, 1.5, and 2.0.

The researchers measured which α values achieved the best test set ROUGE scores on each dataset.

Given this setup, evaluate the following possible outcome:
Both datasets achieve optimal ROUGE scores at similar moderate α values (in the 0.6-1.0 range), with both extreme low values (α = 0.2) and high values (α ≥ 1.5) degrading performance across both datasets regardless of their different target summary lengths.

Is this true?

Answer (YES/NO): NO